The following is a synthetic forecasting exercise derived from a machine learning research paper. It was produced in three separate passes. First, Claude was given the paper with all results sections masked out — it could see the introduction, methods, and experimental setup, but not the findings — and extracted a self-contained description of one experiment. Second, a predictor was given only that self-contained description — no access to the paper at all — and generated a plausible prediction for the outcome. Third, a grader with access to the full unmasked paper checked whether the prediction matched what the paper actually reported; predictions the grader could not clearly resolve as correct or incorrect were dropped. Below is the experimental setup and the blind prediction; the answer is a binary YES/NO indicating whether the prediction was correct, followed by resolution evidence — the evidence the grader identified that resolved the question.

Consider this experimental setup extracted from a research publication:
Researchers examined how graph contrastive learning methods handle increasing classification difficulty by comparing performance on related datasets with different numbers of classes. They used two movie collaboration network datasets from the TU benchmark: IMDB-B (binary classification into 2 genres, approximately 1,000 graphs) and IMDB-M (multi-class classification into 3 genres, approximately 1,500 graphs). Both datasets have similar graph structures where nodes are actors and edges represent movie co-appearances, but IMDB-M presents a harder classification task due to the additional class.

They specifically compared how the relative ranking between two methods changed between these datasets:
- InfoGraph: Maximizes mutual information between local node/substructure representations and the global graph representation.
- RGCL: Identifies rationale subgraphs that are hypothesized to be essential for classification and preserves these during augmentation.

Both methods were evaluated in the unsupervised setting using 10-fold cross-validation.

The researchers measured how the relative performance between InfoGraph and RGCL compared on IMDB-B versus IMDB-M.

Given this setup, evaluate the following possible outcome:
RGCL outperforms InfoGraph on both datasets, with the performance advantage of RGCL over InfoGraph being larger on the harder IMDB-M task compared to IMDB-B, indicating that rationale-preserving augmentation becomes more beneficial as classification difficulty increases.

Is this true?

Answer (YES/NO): NO